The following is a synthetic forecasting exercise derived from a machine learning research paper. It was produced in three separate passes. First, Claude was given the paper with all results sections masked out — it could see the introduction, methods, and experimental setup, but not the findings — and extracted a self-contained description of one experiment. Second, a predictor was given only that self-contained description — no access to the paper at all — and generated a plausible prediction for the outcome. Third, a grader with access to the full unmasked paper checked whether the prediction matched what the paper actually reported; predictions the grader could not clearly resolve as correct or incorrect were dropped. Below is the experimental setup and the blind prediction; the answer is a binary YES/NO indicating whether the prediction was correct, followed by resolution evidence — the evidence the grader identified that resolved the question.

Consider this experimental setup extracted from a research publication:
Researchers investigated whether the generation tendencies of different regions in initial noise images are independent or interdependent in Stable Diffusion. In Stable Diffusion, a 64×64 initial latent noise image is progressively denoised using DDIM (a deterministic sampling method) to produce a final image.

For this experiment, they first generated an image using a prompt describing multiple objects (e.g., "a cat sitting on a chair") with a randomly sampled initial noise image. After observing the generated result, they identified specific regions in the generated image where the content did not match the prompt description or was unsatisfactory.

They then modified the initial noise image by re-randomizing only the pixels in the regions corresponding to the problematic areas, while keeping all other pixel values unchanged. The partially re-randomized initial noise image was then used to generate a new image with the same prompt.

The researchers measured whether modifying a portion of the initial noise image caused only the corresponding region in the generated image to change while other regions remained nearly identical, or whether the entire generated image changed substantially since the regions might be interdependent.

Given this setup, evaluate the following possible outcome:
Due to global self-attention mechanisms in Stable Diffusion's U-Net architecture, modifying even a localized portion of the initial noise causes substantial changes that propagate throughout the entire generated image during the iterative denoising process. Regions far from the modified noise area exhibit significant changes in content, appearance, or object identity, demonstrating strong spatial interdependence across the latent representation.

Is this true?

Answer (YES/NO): NO